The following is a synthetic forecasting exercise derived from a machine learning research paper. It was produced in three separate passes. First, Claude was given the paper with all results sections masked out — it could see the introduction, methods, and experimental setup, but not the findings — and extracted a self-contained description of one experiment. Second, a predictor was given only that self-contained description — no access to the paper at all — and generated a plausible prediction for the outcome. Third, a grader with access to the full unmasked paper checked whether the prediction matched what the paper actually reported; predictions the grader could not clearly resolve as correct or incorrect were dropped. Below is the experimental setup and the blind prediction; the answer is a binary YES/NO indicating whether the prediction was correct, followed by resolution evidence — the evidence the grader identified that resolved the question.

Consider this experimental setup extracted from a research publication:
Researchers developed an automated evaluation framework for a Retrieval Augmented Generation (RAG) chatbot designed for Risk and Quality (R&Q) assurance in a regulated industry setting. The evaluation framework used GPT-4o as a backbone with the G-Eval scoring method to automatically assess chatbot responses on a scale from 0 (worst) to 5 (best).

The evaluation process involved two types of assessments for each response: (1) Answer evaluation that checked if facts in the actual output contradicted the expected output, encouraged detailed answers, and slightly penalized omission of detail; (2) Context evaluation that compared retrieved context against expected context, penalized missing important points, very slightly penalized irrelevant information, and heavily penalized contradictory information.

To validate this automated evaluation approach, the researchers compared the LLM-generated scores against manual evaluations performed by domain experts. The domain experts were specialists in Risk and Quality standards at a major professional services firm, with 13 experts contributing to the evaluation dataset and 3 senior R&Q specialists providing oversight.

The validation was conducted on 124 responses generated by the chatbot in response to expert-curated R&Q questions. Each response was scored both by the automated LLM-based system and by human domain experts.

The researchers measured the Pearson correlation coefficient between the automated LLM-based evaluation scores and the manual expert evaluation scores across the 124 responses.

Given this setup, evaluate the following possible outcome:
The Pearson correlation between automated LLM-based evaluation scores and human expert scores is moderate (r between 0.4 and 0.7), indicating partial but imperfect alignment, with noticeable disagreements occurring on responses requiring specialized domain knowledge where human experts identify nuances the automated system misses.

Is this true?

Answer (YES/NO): NO